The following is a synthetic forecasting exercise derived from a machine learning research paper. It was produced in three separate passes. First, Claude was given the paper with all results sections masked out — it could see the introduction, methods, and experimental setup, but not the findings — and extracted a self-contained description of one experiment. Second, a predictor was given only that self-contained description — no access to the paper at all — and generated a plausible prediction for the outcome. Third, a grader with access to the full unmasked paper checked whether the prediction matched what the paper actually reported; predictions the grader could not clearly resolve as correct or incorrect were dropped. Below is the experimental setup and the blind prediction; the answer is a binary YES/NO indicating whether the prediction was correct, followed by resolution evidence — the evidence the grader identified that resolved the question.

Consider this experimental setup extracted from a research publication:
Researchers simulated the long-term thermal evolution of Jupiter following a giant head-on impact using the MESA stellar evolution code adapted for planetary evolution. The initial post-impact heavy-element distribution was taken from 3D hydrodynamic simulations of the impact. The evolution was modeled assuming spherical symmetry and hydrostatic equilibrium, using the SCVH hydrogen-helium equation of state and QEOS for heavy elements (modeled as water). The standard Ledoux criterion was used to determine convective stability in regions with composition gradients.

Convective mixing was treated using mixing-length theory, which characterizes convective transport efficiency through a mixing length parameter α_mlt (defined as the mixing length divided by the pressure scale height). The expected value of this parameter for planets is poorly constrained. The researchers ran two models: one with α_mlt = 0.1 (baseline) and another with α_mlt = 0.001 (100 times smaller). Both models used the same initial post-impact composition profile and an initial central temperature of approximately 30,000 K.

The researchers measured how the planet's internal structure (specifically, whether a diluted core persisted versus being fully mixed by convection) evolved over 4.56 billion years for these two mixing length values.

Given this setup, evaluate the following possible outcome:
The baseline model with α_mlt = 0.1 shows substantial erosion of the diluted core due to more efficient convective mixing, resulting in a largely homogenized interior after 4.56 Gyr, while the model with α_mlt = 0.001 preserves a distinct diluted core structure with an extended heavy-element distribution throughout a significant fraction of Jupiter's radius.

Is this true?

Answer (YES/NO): NO